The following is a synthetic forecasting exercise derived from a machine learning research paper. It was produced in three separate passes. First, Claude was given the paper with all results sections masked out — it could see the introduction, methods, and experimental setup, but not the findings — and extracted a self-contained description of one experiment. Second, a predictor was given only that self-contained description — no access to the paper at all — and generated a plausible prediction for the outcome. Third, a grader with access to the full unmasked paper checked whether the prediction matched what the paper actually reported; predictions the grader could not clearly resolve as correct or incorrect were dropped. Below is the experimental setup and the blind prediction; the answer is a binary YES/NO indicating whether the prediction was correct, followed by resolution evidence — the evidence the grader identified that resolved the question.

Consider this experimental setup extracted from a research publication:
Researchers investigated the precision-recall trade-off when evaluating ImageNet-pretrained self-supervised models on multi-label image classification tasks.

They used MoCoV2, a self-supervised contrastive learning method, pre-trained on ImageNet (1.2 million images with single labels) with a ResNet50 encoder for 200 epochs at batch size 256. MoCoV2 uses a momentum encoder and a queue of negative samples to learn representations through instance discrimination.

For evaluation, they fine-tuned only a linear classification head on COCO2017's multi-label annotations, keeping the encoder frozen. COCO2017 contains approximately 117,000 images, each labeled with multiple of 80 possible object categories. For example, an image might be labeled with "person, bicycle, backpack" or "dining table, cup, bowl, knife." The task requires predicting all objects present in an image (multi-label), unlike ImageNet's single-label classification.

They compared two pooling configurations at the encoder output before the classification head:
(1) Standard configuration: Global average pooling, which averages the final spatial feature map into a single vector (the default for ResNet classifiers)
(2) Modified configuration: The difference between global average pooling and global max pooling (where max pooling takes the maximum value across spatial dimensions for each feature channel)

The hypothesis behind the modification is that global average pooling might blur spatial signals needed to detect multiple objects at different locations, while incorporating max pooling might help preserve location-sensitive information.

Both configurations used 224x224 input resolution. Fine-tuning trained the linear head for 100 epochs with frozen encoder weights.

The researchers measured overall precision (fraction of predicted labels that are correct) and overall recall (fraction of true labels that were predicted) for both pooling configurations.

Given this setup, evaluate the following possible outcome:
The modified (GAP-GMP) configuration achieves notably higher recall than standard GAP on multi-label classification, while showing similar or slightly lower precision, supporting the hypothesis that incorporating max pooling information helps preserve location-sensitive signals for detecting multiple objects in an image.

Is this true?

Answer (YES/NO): YES